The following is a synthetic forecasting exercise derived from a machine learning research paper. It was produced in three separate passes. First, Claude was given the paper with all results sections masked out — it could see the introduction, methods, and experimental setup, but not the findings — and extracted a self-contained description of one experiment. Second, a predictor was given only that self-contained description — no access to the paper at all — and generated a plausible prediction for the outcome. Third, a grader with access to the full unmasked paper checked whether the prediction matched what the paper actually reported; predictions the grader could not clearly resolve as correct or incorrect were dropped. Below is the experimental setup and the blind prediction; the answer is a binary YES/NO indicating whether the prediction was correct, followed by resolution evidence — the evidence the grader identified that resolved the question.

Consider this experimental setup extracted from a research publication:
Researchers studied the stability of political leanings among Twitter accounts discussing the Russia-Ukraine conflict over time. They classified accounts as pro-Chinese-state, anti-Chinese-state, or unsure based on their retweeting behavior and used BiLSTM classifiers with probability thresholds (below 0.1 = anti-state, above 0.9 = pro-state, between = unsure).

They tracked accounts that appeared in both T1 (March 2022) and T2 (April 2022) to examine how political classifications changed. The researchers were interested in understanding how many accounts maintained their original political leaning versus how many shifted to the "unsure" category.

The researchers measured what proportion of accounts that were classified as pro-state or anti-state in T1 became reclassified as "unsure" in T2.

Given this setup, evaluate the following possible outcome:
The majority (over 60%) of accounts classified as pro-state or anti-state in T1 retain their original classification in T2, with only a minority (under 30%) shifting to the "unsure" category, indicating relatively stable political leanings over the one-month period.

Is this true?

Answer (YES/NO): YES